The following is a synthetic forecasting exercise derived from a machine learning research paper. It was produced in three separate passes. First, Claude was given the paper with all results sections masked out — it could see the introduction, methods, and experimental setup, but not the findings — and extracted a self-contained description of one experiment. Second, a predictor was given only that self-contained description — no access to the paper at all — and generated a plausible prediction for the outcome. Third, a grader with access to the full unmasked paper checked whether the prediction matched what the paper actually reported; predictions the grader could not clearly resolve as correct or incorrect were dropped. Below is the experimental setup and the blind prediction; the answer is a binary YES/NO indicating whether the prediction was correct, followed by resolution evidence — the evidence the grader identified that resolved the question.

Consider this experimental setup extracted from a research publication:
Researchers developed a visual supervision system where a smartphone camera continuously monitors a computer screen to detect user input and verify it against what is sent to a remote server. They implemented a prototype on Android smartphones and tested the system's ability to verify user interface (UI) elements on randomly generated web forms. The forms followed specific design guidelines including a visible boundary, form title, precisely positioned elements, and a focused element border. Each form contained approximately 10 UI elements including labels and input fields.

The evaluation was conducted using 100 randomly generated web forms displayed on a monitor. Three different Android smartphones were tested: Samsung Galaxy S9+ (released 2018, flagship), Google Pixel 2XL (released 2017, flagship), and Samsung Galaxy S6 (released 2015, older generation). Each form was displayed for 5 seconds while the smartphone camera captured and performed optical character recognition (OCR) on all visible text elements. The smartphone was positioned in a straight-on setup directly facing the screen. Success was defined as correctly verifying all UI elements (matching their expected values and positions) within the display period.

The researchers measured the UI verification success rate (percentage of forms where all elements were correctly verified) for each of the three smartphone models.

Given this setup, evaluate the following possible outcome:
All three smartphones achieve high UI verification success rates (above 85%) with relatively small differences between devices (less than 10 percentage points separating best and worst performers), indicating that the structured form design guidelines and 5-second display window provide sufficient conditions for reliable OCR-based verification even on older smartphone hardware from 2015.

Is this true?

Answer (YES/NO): NO